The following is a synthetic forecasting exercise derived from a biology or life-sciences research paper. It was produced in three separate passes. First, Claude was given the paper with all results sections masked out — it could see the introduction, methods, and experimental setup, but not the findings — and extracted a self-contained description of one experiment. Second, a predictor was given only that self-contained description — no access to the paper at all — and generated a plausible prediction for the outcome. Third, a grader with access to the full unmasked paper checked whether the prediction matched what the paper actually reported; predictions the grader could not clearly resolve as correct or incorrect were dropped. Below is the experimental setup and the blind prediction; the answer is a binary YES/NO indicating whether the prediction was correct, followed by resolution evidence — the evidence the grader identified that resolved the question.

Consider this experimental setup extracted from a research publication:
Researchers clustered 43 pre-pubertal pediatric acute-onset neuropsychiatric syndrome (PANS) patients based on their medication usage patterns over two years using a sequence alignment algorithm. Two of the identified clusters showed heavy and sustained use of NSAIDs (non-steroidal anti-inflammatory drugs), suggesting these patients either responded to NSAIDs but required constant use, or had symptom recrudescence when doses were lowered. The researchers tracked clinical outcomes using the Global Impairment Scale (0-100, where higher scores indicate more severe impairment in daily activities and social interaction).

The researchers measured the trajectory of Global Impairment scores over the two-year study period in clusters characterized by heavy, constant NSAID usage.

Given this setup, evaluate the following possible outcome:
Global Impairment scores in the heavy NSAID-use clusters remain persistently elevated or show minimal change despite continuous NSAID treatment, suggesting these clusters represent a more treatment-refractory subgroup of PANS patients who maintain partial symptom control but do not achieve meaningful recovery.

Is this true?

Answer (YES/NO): NO